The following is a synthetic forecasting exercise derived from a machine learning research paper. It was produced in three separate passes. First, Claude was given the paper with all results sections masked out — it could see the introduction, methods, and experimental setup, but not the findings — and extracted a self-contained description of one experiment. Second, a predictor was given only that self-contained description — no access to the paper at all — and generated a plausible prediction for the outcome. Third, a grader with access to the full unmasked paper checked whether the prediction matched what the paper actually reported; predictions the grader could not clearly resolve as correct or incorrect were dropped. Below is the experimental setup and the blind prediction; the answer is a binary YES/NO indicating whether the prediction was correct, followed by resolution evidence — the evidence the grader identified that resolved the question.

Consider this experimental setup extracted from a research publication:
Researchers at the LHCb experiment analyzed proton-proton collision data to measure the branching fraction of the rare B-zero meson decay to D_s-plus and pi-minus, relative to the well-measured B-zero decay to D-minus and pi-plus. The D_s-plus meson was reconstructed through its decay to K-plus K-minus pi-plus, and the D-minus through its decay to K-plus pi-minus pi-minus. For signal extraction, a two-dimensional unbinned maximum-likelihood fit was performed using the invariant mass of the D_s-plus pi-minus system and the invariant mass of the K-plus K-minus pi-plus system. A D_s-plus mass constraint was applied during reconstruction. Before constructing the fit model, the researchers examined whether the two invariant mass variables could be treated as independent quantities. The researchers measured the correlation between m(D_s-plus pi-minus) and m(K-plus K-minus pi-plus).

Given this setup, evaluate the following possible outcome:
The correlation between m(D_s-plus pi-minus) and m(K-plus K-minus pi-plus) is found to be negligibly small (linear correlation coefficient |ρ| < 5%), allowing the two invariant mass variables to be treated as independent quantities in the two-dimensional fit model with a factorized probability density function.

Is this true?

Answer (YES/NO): YES